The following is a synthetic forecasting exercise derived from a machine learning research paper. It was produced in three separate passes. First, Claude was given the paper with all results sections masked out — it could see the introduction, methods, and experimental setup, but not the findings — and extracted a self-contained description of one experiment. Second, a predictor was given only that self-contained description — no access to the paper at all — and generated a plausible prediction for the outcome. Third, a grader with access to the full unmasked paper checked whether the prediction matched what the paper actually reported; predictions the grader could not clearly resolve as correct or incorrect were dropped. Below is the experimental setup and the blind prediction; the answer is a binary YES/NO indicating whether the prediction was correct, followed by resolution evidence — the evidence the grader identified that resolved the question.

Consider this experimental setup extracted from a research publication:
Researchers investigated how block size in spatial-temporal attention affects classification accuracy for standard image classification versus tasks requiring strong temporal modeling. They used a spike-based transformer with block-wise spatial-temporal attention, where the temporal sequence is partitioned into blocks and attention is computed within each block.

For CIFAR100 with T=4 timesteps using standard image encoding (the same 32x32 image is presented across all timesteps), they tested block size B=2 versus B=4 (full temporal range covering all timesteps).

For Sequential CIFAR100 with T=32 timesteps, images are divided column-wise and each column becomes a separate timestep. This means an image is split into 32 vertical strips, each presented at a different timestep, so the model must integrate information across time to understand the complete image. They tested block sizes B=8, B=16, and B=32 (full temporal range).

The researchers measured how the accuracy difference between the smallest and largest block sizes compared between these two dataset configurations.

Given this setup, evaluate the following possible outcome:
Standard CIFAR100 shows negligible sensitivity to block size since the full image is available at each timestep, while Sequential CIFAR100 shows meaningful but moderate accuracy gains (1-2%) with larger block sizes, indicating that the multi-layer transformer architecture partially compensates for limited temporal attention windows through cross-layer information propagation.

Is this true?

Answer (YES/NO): NO